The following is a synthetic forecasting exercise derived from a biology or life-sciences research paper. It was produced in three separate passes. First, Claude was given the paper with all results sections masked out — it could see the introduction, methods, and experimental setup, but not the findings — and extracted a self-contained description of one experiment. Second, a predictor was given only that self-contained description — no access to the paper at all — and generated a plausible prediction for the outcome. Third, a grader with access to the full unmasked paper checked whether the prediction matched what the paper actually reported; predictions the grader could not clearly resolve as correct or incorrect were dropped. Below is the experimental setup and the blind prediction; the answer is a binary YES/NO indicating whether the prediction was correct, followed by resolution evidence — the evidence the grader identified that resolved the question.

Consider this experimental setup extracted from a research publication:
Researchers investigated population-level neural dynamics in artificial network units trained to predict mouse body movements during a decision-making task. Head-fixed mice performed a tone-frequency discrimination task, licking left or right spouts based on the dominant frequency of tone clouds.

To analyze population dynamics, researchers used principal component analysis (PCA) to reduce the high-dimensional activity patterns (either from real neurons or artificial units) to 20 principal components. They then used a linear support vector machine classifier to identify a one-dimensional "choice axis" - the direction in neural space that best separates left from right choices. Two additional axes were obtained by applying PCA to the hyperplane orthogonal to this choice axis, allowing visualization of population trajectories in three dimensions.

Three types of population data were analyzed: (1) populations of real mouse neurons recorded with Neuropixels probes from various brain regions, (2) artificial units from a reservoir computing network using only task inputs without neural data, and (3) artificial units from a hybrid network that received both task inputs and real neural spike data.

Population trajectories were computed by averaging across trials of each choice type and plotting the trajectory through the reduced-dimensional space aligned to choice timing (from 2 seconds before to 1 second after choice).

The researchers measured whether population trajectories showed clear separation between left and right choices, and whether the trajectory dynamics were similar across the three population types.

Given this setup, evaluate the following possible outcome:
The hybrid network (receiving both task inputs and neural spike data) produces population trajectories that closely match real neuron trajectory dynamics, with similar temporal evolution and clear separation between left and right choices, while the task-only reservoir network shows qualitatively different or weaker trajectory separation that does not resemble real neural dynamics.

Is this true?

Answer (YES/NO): NO